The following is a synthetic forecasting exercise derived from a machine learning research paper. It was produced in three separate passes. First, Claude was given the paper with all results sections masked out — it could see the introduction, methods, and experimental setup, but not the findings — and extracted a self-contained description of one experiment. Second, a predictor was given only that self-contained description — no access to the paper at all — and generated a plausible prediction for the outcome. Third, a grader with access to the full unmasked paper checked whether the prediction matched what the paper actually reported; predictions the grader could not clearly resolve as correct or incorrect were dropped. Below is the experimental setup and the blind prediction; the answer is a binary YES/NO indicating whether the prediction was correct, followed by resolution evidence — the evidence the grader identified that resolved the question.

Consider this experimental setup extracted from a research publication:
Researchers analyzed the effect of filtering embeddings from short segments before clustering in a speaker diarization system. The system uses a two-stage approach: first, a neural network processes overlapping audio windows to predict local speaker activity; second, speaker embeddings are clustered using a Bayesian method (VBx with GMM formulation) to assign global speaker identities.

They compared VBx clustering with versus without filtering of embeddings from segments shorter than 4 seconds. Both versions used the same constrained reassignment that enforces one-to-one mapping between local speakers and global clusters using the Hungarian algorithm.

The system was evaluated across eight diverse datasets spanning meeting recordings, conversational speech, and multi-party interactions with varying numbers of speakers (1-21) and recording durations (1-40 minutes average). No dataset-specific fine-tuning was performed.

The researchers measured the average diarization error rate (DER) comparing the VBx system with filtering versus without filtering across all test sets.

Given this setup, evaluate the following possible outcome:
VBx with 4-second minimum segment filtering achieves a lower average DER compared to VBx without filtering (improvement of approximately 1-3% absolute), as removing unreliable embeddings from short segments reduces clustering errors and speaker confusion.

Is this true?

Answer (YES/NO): NO